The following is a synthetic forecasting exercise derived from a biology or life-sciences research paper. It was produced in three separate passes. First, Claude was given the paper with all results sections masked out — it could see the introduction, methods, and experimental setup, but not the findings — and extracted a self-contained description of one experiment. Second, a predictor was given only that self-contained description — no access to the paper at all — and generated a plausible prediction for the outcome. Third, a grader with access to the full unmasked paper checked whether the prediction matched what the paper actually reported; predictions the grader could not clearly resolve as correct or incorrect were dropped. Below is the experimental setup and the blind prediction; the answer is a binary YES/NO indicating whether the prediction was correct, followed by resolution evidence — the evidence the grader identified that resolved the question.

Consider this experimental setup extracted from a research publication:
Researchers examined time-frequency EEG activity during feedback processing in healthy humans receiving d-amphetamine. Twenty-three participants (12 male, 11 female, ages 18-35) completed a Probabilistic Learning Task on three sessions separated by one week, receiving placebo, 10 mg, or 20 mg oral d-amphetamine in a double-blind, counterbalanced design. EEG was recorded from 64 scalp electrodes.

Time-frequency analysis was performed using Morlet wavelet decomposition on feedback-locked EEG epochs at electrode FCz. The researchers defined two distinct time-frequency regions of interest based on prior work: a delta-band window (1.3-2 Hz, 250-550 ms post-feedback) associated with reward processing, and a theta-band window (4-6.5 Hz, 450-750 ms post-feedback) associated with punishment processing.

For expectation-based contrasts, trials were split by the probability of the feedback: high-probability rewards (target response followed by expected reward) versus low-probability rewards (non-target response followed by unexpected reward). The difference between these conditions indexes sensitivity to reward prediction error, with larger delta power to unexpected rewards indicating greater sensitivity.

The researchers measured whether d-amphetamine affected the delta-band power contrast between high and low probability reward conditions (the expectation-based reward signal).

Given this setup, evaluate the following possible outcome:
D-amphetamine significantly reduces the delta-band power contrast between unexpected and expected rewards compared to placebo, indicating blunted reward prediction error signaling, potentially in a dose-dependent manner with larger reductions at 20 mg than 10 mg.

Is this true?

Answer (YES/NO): NO